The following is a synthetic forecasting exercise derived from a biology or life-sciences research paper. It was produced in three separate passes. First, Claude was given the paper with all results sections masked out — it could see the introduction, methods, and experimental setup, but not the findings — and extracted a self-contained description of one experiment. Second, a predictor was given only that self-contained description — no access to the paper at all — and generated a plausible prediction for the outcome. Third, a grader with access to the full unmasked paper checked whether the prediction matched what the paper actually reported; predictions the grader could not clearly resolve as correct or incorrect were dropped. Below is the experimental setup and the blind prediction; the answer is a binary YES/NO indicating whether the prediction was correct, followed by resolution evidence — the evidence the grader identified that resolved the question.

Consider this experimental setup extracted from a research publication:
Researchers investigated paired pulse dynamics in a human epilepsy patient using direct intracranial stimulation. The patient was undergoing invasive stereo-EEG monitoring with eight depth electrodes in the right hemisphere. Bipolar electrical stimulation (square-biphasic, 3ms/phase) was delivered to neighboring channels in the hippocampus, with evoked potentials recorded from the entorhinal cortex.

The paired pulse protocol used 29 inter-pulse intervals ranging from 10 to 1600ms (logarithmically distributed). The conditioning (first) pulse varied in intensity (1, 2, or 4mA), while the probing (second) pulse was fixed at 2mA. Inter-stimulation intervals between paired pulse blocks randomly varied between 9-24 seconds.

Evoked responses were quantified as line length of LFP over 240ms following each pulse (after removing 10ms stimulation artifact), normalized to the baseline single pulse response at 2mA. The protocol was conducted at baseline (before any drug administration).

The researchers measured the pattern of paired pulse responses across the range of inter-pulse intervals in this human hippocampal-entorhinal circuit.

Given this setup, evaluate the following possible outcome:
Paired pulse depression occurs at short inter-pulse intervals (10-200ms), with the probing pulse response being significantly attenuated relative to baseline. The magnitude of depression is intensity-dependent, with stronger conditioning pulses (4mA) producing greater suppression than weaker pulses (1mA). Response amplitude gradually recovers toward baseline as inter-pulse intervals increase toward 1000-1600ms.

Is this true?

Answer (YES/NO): NO